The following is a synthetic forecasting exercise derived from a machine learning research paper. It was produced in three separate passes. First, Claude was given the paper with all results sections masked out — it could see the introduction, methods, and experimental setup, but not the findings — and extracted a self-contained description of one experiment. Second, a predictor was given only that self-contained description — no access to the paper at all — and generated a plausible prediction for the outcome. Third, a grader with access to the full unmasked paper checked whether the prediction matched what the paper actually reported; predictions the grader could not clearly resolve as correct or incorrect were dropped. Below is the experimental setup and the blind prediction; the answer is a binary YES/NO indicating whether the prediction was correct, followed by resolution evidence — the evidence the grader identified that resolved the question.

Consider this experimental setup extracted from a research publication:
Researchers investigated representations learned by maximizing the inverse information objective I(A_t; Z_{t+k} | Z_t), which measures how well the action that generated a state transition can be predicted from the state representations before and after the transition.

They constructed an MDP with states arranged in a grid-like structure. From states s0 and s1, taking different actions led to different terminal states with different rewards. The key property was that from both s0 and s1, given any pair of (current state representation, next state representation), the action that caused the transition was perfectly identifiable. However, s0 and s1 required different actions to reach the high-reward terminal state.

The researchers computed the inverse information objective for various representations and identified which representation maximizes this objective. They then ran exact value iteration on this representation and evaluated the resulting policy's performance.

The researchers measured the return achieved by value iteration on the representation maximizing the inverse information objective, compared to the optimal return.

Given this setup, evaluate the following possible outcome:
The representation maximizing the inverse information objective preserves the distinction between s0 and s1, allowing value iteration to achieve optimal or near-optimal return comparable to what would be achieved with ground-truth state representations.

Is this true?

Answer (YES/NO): NO